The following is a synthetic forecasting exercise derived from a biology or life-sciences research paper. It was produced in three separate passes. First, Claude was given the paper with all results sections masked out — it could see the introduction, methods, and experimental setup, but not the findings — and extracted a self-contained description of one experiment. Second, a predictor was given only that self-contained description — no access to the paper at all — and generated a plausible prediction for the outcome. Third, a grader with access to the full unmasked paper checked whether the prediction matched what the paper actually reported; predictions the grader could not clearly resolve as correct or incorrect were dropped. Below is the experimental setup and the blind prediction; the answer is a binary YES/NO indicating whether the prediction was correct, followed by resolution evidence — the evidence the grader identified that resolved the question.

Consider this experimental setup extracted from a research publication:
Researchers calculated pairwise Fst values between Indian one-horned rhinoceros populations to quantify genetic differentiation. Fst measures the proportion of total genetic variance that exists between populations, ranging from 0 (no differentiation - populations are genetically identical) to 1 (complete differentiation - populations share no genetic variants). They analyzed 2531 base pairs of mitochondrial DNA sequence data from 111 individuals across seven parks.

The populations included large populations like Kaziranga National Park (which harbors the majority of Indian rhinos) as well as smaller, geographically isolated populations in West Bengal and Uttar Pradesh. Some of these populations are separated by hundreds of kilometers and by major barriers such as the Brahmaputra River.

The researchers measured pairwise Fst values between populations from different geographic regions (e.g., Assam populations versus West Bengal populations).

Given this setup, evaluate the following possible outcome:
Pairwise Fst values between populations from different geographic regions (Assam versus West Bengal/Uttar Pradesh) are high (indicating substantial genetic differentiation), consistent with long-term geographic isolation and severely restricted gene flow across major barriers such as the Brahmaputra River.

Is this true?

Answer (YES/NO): YES